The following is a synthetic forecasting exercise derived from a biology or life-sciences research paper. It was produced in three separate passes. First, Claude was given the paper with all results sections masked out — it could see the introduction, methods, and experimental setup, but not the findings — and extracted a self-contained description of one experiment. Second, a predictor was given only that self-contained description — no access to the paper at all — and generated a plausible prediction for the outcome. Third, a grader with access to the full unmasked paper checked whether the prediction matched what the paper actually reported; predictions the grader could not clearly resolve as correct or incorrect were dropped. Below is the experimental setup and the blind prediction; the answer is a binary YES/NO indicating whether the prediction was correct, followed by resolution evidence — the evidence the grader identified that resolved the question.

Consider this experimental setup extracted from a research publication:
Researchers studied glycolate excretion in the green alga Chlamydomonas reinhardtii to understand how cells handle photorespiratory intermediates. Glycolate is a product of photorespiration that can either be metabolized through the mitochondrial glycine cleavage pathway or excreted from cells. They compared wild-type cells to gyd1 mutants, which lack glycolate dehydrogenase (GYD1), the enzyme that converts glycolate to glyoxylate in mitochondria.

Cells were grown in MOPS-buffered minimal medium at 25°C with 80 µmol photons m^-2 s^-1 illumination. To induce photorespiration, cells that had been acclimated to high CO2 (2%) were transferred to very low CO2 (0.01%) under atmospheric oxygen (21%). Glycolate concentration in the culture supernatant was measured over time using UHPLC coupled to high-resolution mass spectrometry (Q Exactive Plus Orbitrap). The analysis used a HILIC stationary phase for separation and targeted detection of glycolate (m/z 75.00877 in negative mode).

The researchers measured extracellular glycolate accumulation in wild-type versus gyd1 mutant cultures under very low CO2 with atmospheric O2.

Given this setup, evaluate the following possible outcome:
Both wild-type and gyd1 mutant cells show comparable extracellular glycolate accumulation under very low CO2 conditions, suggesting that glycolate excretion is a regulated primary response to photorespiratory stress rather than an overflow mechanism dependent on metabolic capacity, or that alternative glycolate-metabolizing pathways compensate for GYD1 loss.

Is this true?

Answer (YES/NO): NO